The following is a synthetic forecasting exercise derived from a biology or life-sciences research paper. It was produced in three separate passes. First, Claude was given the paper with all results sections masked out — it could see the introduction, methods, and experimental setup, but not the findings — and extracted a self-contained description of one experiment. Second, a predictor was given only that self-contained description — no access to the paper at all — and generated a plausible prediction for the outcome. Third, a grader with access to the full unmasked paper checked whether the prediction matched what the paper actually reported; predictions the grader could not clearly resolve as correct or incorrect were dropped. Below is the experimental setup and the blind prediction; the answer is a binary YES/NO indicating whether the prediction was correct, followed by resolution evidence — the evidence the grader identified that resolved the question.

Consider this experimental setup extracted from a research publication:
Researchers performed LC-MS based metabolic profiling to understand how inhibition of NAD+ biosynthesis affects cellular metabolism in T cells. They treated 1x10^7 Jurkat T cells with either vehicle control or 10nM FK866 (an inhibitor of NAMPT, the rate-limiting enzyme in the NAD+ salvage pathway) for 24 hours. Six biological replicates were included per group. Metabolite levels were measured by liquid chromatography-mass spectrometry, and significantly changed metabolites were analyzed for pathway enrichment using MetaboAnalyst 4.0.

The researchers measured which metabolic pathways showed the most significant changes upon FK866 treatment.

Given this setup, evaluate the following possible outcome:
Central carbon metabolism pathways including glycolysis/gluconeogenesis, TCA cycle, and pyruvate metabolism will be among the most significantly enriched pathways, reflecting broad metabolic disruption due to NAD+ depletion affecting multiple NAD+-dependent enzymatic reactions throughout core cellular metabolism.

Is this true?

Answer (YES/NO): YES